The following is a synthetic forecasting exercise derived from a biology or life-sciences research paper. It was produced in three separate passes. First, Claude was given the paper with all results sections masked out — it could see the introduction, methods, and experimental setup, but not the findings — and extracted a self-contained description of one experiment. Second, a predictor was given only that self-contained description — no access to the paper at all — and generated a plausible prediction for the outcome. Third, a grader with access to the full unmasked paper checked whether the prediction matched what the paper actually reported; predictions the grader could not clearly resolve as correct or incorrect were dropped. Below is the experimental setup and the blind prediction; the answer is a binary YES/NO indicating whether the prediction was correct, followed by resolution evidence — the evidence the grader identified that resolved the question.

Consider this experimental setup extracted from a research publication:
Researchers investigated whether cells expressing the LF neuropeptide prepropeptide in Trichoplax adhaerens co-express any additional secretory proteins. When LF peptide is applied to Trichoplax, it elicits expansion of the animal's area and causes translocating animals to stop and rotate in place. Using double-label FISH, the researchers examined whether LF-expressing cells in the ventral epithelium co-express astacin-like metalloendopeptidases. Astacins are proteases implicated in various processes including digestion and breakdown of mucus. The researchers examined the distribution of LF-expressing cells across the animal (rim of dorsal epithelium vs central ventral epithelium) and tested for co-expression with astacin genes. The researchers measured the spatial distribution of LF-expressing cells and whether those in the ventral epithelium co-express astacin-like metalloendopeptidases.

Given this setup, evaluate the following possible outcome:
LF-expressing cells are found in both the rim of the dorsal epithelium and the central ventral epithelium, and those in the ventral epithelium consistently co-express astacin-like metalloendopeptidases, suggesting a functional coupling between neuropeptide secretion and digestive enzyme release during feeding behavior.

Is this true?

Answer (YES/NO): YES